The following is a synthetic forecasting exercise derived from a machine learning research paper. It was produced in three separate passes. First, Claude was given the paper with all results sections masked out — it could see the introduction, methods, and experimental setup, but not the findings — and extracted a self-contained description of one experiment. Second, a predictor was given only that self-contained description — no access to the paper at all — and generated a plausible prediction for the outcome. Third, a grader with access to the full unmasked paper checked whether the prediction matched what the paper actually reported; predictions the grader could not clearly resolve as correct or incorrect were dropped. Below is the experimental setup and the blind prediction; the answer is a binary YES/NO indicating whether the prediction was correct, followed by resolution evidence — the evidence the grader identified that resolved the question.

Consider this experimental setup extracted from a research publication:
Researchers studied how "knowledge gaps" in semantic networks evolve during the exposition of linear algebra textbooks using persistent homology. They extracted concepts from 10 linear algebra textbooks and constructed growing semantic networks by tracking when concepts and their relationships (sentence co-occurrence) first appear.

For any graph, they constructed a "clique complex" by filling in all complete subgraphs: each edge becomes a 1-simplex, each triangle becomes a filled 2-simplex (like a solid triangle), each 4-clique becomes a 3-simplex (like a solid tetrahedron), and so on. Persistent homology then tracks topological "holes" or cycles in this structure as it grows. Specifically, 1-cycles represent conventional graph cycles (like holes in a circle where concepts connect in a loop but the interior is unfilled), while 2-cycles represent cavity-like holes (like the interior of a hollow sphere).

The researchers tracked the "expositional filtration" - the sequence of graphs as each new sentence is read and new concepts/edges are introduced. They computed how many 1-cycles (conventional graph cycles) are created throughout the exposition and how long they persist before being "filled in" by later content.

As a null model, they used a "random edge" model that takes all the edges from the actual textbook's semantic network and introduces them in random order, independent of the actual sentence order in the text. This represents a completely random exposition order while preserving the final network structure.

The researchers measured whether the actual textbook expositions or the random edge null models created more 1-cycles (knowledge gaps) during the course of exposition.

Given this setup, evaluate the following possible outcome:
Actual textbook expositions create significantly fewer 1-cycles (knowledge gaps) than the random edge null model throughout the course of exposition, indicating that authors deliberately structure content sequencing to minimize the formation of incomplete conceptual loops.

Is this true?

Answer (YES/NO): YES